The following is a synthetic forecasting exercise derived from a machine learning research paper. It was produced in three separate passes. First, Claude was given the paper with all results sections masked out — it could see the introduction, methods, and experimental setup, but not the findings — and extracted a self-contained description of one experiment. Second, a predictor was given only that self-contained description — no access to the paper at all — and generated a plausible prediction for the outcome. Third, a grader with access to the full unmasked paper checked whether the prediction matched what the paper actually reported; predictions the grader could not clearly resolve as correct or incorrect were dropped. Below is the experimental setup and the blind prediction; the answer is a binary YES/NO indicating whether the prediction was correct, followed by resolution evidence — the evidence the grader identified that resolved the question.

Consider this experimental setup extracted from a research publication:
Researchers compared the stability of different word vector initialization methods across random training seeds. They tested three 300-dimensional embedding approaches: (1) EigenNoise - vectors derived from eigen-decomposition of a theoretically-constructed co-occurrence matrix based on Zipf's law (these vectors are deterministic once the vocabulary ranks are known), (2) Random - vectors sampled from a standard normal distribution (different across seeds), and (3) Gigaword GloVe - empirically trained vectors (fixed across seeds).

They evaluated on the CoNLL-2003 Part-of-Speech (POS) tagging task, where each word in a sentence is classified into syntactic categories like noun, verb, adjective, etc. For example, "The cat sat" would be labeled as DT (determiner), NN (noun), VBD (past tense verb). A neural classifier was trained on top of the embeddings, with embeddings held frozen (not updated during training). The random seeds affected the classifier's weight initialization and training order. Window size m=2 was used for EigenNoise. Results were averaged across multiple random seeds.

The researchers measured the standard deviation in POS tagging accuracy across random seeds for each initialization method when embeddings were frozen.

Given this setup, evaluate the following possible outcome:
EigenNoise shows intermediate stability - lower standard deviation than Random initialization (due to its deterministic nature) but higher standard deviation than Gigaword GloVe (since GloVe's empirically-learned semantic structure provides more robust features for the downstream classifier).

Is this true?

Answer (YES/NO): NO